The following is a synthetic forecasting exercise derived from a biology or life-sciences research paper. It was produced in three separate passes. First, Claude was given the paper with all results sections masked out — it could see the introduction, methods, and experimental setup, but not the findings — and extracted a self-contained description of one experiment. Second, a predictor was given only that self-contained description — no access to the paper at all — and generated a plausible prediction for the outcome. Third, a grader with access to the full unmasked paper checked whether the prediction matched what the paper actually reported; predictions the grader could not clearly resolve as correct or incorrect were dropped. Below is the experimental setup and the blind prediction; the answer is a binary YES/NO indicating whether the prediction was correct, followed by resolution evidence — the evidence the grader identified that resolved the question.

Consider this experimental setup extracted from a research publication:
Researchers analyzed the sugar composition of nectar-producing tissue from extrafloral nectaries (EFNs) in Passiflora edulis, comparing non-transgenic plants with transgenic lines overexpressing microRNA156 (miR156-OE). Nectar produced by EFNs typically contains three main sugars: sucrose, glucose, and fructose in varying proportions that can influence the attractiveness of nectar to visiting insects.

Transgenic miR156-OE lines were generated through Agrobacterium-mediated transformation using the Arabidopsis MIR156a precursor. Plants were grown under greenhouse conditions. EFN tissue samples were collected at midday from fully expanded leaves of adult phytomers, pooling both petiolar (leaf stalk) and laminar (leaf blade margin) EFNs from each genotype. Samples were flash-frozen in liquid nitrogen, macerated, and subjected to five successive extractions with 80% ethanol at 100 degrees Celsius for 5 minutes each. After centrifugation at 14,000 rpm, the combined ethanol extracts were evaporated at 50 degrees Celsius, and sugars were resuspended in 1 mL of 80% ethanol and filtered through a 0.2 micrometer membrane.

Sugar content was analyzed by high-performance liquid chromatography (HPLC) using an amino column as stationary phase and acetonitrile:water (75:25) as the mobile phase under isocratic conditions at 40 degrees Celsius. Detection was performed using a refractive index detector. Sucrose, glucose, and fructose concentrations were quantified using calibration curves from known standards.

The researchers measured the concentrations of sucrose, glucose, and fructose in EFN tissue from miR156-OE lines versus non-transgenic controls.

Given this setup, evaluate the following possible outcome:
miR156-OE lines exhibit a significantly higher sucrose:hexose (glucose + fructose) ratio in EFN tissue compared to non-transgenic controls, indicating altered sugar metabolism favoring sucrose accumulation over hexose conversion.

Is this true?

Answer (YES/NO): NO